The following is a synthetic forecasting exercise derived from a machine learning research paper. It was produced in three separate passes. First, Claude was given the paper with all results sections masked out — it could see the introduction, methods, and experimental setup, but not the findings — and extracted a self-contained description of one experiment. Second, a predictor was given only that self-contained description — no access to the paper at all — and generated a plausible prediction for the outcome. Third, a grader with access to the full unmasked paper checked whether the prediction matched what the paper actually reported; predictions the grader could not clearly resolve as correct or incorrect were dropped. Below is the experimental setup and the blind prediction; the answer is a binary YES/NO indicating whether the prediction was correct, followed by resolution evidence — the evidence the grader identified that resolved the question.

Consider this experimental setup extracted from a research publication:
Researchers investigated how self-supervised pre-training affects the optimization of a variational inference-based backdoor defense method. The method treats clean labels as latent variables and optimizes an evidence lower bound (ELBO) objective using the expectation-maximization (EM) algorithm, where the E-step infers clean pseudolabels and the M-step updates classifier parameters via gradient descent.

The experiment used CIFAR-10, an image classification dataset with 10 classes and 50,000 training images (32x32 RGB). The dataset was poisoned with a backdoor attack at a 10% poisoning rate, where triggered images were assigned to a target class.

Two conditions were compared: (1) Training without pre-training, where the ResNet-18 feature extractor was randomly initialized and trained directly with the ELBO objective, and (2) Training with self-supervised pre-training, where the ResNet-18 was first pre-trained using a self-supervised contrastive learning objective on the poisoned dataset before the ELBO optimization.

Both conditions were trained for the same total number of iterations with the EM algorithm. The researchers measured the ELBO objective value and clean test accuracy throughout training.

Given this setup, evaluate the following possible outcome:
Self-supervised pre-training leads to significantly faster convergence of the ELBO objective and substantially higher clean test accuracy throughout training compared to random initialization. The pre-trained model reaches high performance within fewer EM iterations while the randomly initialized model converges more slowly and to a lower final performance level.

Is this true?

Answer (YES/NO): YES